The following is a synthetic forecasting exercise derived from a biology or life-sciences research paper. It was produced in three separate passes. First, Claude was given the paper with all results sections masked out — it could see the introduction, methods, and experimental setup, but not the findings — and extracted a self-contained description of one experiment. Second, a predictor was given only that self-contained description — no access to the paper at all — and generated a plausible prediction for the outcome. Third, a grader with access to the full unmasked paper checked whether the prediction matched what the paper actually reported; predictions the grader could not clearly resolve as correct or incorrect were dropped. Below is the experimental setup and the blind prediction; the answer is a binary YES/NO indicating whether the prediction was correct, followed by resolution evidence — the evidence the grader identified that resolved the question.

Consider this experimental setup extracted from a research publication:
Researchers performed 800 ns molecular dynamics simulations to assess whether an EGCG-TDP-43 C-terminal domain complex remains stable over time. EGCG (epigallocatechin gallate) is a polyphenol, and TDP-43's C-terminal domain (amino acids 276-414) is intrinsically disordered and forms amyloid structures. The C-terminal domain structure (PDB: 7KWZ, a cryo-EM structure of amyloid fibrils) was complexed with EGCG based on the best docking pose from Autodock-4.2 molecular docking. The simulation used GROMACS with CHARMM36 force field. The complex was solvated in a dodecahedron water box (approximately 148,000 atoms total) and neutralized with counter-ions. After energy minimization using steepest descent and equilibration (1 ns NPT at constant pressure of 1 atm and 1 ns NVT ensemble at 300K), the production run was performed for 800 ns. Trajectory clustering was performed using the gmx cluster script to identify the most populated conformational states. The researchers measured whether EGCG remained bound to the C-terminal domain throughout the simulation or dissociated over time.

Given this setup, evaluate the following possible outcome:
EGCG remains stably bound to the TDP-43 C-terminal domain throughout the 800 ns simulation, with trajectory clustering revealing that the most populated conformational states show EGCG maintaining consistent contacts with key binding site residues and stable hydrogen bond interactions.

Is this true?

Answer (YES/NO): YES